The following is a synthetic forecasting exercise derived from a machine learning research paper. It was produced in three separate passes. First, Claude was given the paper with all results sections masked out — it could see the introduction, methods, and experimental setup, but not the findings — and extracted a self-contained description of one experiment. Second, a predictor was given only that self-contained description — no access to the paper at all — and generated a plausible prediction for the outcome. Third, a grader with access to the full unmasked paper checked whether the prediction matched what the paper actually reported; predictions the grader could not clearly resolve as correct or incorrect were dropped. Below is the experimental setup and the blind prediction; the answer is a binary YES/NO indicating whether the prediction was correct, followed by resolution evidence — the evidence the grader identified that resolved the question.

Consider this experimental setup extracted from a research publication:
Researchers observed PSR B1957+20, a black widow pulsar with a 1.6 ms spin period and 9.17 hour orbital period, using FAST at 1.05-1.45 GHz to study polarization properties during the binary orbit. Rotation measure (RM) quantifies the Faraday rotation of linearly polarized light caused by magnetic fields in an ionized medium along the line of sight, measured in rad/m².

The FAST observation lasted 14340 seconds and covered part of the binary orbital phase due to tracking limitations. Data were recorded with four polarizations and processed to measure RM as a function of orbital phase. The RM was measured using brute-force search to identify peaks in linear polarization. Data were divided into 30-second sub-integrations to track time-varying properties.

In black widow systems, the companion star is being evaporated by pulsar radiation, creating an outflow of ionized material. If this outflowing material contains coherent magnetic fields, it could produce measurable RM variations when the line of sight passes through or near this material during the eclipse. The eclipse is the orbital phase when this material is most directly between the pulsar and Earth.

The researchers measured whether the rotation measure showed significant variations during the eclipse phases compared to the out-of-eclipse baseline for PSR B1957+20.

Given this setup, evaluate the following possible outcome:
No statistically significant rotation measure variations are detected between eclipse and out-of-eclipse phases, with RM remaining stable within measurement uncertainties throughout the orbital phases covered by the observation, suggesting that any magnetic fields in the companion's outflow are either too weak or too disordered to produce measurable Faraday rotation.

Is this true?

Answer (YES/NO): NO